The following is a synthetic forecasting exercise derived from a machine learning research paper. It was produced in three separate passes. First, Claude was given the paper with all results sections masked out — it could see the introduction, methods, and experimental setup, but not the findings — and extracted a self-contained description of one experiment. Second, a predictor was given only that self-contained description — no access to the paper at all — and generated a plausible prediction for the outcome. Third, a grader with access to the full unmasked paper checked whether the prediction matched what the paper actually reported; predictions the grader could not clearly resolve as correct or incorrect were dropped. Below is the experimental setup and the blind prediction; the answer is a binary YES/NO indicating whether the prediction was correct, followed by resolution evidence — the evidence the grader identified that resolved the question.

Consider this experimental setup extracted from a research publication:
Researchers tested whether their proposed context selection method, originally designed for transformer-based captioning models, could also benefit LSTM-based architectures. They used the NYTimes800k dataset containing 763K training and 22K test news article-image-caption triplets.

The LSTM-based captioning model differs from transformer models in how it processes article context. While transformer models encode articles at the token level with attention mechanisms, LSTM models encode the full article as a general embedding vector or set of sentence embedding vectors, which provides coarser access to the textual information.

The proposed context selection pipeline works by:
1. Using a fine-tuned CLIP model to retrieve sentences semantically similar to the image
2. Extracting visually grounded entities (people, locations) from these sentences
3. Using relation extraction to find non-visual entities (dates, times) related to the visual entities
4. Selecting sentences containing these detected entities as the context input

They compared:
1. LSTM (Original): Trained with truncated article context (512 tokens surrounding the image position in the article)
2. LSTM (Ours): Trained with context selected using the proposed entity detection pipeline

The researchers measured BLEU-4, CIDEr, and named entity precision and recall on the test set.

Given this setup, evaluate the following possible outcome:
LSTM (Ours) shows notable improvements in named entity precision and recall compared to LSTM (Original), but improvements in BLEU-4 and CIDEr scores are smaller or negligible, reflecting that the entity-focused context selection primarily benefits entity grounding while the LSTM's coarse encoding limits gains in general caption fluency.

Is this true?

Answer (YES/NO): NO